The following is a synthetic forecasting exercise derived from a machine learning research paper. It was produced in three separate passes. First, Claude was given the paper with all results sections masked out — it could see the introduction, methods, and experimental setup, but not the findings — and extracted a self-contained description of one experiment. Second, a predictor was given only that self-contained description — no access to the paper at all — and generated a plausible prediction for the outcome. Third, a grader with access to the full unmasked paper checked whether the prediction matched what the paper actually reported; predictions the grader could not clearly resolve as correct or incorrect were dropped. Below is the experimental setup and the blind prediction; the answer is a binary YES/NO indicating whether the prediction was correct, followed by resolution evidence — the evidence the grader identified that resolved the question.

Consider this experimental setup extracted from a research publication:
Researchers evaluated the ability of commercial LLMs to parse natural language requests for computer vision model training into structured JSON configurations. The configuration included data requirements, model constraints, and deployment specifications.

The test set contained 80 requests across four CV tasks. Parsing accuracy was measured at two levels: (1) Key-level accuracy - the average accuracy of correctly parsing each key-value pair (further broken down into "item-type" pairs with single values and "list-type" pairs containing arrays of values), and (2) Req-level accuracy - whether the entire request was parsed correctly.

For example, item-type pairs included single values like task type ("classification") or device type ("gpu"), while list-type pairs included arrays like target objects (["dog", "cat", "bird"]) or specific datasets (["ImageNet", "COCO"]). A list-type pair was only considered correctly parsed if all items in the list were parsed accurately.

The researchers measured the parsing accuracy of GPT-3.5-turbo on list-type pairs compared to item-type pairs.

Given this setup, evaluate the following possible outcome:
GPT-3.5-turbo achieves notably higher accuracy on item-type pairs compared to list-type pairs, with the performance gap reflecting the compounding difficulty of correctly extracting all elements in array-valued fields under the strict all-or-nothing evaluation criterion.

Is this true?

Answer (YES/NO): NO